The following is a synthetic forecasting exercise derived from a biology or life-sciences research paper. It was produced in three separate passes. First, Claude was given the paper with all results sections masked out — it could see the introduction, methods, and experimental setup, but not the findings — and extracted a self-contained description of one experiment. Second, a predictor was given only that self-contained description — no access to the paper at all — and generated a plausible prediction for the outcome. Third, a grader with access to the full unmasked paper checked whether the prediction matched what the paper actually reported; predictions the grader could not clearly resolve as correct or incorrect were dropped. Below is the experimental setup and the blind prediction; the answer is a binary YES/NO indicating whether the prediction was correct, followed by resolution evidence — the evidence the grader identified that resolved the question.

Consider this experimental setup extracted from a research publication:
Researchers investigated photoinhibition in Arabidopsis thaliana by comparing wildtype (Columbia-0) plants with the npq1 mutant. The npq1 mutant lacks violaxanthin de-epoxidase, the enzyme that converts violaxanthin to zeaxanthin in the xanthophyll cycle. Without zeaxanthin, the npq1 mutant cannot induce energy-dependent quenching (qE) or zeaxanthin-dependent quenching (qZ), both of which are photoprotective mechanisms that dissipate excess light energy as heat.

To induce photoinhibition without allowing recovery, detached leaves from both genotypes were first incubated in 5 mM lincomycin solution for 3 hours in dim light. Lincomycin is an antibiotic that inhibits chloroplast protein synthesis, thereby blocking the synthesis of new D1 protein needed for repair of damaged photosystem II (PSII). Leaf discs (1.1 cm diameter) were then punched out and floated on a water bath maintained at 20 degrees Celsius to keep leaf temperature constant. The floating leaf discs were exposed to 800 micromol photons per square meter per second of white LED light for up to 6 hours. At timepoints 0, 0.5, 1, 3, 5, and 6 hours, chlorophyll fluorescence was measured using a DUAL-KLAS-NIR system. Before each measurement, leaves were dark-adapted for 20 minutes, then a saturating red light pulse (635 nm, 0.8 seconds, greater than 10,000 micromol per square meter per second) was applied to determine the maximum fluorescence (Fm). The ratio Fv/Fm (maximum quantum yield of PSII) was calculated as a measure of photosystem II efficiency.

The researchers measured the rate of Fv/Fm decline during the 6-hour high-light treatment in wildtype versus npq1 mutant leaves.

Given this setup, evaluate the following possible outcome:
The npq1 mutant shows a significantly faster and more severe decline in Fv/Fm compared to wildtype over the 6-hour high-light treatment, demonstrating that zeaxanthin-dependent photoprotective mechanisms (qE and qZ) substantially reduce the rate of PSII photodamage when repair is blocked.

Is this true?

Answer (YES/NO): YES